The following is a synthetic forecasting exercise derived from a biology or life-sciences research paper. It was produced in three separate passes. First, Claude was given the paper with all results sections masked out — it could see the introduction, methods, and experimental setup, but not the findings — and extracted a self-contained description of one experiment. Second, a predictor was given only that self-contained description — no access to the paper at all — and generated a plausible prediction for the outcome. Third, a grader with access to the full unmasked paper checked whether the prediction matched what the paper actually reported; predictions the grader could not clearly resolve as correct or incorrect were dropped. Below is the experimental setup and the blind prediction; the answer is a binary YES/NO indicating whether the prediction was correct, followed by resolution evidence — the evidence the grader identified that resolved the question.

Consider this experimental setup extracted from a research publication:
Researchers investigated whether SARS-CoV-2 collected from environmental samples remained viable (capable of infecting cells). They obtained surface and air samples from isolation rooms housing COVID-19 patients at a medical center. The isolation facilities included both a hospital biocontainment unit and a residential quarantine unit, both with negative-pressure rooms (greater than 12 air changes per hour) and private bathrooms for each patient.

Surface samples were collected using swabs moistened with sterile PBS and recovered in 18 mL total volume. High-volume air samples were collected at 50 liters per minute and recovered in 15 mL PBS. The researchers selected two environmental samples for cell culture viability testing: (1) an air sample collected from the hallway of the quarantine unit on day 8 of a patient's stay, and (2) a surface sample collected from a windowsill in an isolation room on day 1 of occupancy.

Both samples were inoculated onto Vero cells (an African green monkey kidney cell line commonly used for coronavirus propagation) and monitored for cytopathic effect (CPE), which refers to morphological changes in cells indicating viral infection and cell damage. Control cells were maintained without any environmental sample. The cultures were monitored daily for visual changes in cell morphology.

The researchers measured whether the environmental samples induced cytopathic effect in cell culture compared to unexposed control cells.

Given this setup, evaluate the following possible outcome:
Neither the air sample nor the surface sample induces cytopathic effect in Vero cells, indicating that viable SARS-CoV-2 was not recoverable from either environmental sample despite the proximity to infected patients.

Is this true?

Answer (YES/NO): NO